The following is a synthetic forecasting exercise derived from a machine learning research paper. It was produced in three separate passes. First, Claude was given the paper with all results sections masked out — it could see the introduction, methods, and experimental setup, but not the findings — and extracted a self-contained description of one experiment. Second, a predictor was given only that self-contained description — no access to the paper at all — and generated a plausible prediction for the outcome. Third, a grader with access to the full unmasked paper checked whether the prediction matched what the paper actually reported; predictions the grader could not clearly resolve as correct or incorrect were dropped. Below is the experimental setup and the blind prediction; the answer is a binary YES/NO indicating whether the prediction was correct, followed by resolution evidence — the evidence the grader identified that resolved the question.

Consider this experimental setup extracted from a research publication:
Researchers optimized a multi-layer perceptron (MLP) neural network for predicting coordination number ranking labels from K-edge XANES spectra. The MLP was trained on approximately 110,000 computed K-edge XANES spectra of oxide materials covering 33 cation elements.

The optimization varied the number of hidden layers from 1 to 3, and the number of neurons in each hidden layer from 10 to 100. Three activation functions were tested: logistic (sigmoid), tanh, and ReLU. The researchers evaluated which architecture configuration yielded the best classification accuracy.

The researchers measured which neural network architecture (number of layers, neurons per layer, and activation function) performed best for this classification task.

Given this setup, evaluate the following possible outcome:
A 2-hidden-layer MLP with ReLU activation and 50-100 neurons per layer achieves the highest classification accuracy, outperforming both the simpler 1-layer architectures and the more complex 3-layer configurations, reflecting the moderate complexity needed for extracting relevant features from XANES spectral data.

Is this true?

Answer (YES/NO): YES